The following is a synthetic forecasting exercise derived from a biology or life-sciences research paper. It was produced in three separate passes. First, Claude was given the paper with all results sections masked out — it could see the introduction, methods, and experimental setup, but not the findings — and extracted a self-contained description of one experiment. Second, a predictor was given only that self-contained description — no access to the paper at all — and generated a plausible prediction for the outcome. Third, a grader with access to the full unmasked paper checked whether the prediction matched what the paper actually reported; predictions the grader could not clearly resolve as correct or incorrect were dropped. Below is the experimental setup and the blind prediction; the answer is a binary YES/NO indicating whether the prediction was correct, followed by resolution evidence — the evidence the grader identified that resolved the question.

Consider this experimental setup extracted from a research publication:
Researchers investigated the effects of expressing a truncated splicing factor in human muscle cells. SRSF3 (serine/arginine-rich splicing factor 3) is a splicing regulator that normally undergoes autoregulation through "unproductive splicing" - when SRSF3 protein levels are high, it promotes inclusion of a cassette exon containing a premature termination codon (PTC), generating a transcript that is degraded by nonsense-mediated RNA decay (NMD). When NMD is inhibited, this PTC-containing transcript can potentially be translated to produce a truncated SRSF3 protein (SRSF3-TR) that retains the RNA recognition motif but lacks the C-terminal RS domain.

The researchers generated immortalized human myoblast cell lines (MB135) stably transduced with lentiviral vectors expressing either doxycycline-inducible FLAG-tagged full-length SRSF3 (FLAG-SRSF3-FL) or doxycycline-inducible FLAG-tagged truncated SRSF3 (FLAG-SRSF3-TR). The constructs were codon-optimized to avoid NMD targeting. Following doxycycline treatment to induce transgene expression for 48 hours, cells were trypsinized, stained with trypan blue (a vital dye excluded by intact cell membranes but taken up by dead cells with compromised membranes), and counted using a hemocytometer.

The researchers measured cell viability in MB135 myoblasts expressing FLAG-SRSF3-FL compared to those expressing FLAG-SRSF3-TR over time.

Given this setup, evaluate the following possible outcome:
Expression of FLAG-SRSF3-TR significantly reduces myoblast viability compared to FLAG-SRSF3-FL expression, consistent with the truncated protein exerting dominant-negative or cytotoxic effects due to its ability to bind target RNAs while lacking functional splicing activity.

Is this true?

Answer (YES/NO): YES